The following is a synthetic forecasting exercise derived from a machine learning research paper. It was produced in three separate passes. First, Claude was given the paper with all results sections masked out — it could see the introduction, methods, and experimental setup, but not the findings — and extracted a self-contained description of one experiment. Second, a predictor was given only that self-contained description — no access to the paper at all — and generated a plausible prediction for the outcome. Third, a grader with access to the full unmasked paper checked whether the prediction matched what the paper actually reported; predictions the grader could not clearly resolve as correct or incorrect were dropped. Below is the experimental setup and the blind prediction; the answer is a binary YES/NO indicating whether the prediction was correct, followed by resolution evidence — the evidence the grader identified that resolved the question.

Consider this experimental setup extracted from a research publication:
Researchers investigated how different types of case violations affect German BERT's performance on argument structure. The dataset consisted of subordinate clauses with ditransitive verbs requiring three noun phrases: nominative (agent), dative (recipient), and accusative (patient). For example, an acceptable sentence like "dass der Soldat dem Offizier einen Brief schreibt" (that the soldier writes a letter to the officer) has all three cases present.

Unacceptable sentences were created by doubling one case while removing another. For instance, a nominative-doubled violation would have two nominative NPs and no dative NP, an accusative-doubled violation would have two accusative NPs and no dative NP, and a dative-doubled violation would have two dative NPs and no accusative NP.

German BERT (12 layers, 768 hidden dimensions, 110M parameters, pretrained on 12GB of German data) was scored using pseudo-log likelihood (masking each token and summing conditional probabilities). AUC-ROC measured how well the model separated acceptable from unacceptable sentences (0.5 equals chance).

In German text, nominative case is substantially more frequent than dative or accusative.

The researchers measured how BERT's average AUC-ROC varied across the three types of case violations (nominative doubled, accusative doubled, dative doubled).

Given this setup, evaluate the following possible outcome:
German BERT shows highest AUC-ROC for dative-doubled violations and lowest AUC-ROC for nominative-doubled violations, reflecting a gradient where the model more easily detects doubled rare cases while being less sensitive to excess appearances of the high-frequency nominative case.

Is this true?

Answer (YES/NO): YES